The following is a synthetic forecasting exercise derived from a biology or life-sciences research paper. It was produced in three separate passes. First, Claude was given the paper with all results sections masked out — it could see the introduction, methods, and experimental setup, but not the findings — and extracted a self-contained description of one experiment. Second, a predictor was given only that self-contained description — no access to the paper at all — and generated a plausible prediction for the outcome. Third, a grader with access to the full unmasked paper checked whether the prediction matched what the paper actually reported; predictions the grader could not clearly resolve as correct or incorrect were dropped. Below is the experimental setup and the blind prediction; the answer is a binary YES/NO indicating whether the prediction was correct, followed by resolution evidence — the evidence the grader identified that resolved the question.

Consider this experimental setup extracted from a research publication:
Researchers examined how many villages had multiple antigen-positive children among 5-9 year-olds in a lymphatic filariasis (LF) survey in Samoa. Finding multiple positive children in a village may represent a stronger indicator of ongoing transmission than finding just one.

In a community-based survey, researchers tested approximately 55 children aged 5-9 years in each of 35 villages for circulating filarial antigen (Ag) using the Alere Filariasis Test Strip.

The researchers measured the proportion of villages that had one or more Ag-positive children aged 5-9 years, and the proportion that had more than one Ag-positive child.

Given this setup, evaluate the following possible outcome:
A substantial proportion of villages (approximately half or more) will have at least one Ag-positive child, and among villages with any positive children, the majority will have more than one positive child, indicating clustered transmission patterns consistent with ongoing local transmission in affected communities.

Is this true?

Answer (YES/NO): NO